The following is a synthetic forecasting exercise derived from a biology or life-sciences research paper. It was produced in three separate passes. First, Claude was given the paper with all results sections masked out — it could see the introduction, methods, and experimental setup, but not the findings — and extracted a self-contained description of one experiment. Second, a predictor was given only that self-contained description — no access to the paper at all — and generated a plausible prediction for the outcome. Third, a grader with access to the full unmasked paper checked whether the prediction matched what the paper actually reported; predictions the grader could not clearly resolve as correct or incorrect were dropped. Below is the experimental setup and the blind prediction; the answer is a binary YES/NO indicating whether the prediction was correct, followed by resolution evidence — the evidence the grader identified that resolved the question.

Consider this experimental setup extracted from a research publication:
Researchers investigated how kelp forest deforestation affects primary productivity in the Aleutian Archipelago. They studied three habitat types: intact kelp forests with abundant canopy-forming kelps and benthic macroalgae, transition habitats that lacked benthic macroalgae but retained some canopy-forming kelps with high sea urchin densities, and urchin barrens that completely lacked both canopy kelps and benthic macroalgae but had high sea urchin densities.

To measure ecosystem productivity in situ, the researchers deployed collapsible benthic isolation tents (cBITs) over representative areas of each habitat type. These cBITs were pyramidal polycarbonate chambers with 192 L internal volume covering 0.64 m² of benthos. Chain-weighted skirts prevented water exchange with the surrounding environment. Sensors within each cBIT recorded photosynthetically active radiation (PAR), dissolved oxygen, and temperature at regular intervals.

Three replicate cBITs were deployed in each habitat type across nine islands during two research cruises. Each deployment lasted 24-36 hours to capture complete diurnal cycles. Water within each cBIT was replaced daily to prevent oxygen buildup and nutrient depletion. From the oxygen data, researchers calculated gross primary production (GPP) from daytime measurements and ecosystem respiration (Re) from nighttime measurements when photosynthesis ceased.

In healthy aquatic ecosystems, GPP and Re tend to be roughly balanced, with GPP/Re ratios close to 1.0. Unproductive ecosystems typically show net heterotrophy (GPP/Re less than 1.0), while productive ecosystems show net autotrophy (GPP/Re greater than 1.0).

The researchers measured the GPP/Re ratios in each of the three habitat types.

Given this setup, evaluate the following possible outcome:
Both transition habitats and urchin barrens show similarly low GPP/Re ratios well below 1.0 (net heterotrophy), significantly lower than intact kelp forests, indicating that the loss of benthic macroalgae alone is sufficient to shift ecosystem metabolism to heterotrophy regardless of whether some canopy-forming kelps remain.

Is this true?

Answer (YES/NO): NO